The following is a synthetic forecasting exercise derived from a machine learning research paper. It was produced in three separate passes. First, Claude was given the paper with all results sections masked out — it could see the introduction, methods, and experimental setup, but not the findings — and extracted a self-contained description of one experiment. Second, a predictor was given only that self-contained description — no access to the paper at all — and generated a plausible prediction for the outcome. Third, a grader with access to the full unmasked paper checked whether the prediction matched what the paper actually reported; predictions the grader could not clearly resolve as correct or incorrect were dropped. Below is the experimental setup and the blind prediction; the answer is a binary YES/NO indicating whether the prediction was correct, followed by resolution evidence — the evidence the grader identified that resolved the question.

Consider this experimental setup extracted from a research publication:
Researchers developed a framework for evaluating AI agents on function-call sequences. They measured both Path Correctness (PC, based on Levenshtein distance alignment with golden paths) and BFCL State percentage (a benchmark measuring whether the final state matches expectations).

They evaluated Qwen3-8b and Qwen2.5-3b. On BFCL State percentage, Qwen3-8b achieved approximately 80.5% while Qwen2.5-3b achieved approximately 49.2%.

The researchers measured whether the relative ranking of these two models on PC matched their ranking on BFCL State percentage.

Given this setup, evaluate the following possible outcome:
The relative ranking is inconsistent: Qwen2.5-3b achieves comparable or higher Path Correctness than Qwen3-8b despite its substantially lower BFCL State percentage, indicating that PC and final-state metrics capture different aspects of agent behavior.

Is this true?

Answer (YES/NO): NO